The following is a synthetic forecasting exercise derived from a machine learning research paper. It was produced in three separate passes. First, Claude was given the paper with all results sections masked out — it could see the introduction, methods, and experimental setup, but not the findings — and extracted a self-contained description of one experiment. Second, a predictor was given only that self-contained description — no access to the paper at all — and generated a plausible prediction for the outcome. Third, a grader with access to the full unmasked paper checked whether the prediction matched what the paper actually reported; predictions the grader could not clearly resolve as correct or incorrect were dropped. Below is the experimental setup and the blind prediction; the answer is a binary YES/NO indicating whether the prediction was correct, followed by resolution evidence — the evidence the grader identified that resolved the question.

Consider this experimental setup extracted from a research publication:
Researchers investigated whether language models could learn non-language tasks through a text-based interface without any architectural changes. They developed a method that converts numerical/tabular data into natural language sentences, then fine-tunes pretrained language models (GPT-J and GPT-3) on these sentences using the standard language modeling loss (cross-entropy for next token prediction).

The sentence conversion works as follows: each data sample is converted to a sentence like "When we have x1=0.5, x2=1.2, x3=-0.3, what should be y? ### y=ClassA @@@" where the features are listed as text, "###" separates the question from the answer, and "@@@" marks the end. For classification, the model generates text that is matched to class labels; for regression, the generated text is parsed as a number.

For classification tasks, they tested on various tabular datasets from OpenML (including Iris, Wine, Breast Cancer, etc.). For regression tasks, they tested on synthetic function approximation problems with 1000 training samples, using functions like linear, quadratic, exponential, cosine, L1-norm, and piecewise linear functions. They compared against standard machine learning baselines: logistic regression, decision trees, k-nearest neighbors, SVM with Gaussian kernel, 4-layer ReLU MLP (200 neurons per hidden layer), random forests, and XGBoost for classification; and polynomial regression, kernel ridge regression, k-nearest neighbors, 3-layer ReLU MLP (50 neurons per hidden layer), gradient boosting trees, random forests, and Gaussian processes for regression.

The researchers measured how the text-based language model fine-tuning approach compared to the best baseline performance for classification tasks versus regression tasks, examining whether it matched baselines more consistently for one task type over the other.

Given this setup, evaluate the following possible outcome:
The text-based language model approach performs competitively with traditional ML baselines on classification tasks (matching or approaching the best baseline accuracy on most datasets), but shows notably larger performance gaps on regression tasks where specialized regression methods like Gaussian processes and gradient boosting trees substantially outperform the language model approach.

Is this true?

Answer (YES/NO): YES